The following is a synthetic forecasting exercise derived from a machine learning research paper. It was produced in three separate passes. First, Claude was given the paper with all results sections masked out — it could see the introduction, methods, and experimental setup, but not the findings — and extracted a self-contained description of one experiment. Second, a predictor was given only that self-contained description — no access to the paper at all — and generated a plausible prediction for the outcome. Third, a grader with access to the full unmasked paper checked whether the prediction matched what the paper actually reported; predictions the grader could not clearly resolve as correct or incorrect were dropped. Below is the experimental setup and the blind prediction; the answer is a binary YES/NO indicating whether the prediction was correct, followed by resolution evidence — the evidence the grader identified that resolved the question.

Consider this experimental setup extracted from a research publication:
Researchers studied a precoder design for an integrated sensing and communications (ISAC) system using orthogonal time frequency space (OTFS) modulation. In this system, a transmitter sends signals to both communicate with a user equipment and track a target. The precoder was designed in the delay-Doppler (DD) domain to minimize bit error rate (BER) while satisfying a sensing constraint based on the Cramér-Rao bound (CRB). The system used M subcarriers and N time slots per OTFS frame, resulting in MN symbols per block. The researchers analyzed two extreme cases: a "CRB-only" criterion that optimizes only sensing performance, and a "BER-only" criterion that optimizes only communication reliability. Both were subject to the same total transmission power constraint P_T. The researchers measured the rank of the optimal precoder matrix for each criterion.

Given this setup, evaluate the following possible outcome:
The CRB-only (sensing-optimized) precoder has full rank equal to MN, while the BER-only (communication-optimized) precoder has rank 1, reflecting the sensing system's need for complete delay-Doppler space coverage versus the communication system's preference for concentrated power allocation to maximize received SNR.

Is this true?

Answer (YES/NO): NO